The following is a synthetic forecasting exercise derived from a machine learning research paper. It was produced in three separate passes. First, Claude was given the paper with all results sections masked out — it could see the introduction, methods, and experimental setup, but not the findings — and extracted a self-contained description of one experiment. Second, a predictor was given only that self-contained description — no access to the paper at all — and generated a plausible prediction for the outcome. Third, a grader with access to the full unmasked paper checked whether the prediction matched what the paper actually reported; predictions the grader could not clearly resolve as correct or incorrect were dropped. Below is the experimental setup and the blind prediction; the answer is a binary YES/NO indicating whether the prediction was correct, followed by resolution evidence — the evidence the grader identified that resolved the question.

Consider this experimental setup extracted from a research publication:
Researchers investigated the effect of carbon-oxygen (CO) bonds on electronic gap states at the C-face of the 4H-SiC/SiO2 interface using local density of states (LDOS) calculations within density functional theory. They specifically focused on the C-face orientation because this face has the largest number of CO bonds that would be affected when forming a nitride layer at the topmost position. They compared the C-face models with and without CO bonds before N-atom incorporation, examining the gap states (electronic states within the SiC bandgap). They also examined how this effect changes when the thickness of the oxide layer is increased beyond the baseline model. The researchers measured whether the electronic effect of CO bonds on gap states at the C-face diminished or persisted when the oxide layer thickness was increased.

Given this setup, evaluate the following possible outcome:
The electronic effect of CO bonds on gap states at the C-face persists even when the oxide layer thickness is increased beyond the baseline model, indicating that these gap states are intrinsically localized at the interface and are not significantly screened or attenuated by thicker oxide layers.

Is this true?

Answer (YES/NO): YES